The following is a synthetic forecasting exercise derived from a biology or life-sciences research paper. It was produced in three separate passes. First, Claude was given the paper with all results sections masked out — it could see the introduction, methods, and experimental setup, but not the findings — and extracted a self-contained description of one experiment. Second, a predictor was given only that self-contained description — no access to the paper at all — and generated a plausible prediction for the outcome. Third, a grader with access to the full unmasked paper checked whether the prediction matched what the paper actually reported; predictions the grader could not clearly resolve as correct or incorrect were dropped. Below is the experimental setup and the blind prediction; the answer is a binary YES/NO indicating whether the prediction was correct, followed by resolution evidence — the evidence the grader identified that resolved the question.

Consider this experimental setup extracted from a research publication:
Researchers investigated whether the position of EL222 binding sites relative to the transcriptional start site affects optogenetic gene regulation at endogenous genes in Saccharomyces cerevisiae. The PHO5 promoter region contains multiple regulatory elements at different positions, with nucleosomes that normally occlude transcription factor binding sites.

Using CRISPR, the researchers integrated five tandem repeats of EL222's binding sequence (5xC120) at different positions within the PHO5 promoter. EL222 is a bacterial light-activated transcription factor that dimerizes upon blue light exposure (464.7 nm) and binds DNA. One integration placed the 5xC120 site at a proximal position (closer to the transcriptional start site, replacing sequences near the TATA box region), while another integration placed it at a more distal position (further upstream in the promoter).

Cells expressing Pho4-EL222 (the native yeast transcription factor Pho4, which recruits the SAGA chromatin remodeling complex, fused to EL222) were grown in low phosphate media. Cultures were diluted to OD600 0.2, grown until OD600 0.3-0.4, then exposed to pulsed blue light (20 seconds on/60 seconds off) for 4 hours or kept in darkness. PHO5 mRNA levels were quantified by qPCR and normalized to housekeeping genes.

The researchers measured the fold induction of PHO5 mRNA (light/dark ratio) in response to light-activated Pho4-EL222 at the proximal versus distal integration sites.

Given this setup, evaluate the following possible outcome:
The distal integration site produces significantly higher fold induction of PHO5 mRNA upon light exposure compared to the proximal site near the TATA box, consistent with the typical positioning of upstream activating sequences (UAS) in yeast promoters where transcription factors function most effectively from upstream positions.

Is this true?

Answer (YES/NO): NO